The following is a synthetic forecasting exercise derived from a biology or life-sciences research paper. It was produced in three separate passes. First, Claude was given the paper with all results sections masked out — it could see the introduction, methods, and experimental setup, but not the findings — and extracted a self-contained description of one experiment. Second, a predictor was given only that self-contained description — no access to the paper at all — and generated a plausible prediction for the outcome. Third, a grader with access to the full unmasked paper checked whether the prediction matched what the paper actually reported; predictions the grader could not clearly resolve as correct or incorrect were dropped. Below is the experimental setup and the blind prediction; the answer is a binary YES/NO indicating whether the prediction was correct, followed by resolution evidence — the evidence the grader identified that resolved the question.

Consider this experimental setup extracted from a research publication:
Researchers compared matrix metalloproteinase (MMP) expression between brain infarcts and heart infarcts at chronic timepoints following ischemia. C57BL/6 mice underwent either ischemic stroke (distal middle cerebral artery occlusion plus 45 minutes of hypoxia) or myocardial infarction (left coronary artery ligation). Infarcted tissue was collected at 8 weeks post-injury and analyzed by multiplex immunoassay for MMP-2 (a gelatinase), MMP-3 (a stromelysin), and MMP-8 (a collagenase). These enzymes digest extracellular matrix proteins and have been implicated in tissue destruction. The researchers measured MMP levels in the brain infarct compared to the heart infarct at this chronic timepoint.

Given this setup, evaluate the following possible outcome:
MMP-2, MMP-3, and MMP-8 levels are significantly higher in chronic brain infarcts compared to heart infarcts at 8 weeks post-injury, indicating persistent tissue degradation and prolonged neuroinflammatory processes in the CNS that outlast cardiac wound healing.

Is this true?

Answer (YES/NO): YES